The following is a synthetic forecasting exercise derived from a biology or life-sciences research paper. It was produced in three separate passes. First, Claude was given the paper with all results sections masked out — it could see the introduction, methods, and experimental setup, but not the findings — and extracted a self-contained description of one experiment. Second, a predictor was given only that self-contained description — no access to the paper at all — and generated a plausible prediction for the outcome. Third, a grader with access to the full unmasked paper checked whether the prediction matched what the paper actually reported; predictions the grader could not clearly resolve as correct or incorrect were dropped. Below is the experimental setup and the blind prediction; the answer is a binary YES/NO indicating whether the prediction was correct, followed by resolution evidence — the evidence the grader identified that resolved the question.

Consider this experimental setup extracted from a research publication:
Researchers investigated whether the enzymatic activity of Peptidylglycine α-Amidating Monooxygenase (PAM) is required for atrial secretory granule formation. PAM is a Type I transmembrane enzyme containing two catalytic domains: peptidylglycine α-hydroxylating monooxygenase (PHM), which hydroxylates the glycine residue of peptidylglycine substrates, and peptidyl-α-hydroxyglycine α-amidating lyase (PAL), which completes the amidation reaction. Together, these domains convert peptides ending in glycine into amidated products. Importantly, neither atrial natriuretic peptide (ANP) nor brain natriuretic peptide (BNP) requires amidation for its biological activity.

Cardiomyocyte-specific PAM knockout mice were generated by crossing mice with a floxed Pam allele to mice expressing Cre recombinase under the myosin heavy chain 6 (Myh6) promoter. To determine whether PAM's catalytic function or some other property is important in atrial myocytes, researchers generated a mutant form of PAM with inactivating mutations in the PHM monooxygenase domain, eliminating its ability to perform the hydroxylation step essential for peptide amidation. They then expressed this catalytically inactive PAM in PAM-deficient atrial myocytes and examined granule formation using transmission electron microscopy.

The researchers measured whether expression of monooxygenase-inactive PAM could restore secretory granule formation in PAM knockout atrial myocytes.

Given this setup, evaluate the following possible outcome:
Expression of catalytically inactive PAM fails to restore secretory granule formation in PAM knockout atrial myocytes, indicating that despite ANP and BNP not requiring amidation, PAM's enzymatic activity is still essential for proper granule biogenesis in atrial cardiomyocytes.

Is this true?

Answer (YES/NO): NO